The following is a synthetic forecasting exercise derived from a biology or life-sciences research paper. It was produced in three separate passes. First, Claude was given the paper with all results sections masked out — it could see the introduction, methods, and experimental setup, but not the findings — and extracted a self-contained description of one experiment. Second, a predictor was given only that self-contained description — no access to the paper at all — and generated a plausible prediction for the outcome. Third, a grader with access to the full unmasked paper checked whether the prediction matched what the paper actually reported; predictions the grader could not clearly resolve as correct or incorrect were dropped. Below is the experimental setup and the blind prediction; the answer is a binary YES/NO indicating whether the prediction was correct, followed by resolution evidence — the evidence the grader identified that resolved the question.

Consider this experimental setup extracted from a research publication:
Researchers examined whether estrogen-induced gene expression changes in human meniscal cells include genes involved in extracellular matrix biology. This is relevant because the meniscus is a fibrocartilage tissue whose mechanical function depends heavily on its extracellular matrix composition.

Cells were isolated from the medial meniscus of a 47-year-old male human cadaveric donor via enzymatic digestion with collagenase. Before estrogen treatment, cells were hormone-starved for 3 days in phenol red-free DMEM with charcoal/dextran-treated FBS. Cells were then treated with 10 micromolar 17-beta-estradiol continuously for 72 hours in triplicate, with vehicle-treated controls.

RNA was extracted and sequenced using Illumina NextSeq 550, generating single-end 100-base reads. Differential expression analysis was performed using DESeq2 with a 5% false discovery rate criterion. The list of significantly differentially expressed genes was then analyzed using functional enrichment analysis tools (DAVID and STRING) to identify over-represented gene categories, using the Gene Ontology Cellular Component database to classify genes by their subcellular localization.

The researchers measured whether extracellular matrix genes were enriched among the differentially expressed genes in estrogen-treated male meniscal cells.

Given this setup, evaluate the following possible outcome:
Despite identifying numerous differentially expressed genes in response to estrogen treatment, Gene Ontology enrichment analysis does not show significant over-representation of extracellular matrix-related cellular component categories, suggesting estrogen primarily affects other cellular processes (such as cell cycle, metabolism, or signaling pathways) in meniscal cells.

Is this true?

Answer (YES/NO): NO